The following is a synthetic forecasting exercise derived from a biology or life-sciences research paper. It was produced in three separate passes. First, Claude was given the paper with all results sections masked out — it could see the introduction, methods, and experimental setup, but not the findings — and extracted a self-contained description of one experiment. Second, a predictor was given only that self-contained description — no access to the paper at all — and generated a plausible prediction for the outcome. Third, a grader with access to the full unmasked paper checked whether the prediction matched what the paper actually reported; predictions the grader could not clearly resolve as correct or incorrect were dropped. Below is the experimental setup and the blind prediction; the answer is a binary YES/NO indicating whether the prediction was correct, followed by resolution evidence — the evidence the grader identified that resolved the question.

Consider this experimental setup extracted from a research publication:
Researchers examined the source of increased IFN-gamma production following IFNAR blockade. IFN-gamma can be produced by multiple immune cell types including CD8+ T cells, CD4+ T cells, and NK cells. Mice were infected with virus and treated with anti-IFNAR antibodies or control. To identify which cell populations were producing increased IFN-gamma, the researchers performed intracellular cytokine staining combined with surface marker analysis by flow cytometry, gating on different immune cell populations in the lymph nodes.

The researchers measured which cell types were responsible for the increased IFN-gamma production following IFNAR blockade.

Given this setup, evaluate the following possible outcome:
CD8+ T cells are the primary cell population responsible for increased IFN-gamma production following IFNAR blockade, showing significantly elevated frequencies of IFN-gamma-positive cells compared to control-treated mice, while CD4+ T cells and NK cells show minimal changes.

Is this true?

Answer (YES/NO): NO